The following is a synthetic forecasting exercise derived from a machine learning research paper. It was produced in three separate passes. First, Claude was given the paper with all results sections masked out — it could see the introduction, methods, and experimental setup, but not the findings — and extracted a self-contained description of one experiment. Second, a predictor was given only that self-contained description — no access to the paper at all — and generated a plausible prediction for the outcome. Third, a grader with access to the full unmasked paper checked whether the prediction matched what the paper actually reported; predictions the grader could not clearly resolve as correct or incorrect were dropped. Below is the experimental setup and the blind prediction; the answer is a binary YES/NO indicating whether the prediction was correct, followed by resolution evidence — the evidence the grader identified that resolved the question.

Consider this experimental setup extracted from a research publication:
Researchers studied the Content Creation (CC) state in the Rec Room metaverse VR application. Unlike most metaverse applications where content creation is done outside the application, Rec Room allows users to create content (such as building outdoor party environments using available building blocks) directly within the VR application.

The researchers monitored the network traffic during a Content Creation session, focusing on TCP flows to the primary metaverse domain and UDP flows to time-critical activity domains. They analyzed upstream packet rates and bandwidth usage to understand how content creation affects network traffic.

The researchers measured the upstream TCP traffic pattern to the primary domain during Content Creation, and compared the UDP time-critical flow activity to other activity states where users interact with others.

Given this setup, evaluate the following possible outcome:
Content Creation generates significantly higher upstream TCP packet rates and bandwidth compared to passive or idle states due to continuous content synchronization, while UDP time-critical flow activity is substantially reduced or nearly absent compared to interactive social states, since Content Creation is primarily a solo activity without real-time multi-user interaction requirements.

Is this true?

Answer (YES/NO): NO